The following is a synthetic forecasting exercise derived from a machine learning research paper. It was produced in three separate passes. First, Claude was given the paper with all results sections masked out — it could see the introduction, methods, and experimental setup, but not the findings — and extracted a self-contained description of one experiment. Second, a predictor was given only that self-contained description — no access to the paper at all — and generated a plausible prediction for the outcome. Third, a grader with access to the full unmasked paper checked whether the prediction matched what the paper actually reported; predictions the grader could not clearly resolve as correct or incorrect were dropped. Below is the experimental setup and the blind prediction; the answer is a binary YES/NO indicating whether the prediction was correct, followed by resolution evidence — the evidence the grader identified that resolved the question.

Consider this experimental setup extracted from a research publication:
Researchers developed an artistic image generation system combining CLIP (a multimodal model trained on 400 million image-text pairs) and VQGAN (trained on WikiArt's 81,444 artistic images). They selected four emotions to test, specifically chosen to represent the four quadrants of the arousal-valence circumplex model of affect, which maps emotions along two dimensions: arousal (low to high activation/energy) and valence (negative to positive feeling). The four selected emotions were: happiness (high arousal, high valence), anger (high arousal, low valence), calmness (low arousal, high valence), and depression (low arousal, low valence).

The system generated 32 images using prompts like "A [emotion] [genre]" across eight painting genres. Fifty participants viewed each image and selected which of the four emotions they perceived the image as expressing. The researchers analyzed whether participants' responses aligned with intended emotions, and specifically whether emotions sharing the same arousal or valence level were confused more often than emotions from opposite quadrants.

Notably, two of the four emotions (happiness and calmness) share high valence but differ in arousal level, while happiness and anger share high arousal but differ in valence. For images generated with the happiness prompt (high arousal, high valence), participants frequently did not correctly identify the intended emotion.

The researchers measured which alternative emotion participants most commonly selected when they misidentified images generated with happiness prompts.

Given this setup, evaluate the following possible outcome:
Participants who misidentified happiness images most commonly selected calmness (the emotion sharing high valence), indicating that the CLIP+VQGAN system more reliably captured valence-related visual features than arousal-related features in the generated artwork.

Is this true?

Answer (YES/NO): YES